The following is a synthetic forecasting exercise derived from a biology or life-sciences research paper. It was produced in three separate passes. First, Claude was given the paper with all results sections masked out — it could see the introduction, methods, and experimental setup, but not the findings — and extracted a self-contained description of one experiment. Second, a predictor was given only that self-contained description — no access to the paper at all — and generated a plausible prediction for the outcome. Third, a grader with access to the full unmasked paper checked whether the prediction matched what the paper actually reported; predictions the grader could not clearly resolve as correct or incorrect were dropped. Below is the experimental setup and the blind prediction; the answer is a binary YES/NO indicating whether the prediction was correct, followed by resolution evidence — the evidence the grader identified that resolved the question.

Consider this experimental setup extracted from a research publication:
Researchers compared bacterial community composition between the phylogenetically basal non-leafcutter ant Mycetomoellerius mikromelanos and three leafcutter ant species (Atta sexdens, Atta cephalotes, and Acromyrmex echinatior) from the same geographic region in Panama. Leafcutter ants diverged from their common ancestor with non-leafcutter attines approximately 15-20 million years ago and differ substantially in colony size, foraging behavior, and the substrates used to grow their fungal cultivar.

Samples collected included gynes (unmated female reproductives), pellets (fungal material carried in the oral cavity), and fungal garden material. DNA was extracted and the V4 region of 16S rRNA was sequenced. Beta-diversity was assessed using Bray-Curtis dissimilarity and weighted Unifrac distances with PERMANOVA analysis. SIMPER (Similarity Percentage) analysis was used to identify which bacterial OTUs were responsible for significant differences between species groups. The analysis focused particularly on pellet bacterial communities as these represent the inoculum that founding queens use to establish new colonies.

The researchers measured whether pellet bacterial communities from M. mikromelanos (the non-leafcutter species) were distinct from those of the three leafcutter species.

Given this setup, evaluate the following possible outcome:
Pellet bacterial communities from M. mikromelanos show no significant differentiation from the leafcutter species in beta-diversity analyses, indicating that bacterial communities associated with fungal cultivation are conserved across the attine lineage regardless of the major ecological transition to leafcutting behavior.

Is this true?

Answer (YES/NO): NO